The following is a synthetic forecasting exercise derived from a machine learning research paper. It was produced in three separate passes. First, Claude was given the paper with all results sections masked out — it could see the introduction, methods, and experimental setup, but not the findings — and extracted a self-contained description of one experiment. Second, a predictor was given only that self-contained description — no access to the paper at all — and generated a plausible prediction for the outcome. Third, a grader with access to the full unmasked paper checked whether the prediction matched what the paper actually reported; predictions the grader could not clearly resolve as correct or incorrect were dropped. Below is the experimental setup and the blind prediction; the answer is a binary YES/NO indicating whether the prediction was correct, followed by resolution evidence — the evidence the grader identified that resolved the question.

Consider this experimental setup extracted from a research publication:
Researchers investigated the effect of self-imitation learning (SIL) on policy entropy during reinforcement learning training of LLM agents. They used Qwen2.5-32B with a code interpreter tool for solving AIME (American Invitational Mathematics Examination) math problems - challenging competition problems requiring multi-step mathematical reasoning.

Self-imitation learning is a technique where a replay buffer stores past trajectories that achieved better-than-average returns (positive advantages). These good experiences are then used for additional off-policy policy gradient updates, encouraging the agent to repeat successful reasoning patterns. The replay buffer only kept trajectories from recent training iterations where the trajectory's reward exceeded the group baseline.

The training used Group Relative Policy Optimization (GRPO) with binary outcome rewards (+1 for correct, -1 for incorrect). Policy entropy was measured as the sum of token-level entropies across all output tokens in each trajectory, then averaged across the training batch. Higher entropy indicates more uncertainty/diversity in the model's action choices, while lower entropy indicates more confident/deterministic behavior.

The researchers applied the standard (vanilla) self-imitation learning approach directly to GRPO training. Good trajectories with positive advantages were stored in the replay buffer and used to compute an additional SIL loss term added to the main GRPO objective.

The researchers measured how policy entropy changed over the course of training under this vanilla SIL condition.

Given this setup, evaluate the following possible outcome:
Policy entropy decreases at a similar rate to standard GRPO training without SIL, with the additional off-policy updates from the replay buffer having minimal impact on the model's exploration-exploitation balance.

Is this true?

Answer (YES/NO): NO